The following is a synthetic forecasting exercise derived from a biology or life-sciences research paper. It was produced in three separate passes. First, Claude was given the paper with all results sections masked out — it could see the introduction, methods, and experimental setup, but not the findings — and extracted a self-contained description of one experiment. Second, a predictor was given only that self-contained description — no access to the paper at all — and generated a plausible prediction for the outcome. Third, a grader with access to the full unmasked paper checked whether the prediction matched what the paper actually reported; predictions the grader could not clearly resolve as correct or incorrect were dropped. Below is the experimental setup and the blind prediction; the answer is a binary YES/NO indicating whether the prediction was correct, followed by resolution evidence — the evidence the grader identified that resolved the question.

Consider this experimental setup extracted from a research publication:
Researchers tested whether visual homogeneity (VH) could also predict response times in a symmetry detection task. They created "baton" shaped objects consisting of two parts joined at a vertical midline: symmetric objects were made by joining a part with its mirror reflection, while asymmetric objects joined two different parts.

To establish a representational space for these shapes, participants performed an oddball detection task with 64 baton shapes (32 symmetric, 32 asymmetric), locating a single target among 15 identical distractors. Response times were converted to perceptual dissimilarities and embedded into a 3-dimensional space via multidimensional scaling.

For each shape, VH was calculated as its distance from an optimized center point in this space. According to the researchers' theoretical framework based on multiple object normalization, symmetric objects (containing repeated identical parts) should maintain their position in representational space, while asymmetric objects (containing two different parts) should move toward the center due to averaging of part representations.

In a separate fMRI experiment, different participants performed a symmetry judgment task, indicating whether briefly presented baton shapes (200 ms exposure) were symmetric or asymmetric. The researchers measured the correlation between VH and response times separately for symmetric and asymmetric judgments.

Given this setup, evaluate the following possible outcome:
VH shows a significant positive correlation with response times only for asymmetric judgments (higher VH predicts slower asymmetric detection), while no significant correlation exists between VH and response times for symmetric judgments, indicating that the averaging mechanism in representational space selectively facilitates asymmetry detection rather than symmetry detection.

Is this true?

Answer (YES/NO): NO